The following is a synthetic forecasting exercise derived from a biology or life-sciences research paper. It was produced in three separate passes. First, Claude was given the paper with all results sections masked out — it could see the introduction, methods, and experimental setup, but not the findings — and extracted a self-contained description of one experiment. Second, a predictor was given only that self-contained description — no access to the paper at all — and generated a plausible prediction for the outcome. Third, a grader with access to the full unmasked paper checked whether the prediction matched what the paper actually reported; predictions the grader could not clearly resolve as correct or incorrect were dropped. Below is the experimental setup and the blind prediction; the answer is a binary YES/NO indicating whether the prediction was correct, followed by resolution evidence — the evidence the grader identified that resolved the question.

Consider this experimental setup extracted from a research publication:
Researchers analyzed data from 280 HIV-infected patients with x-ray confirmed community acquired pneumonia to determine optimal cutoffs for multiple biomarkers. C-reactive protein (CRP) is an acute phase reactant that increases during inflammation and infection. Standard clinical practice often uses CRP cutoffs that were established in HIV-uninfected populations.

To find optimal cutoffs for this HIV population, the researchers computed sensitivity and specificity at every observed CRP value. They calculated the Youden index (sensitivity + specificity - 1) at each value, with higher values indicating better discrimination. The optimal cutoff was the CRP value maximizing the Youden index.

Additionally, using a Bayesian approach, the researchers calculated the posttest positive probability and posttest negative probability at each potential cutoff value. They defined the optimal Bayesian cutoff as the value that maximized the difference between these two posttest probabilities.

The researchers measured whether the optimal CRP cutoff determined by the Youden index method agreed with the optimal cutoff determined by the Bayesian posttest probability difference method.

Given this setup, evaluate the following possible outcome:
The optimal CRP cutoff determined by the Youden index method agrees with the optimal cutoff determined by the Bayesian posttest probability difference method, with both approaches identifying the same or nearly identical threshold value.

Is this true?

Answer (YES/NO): NO